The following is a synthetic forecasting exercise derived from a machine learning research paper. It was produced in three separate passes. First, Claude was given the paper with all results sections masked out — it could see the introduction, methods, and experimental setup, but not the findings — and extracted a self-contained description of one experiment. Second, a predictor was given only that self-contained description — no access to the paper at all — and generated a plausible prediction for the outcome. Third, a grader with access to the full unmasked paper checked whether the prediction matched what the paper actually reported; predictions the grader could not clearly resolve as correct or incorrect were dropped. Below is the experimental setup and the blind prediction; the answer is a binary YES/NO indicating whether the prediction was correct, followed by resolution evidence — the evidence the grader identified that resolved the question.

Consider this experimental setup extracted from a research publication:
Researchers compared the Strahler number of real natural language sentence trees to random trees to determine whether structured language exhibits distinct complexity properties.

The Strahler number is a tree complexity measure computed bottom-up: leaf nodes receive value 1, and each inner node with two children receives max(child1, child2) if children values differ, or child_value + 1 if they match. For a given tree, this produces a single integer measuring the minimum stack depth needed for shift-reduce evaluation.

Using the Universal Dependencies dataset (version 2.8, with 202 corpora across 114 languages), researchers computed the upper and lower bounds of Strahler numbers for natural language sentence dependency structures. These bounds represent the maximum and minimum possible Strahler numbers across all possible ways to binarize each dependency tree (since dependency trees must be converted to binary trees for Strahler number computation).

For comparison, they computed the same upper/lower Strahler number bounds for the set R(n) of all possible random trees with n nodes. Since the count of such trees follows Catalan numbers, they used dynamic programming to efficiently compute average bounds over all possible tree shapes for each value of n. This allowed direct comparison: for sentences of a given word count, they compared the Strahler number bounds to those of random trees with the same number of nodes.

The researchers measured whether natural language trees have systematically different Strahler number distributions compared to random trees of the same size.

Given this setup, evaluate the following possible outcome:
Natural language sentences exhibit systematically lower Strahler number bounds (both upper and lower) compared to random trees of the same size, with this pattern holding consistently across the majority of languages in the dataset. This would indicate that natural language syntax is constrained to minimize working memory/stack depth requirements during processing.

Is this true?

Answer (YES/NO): NO